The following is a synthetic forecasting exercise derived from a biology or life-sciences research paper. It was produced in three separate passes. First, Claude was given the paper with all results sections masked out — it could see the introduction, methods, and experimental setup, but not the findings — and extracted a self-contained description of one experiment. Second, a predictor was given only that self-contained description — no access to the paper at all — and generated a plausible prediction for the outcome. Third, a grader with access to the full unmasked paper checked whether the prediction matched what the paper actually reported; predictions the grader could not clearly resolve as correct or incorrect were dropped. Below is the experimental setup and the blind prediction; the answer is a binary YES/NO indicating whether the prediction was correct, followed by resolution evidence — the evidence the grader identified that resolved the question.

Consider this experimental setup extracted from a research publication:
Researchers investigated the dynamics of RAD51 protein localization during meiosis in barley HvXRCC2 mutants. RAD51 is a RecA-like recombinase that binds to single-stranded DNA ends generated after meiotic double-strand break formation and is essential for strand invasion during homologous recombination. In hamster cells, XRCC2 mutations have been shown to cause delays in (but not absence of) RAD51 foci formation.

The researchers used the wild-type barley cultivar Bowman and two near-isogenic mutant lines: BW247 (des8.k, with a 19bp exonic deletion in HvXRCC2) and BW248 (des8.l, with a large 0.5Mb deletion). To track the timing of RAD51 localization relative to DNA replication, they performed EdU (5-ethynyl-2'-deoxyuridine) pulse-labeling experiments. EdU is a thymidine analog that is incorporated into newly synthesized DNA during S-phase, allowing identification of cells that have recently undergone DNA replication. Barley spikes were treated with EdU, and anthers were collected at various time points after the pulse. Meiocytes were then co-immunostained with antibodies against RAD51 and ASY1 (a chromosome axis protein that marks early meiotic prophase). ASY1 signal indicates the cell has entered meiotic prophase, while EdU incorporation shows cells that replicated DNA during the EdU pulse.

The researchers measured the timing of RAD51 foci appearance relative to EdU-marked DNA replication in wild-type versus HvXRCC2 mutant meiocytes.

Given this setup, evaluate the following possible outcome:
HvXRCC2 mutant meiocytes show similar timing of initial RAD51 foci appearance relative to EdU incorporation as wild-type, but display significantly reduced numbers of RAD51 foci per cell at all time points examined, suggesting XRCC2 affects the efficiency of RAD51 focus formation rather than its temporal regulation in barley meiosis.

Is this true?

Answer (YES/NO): NO